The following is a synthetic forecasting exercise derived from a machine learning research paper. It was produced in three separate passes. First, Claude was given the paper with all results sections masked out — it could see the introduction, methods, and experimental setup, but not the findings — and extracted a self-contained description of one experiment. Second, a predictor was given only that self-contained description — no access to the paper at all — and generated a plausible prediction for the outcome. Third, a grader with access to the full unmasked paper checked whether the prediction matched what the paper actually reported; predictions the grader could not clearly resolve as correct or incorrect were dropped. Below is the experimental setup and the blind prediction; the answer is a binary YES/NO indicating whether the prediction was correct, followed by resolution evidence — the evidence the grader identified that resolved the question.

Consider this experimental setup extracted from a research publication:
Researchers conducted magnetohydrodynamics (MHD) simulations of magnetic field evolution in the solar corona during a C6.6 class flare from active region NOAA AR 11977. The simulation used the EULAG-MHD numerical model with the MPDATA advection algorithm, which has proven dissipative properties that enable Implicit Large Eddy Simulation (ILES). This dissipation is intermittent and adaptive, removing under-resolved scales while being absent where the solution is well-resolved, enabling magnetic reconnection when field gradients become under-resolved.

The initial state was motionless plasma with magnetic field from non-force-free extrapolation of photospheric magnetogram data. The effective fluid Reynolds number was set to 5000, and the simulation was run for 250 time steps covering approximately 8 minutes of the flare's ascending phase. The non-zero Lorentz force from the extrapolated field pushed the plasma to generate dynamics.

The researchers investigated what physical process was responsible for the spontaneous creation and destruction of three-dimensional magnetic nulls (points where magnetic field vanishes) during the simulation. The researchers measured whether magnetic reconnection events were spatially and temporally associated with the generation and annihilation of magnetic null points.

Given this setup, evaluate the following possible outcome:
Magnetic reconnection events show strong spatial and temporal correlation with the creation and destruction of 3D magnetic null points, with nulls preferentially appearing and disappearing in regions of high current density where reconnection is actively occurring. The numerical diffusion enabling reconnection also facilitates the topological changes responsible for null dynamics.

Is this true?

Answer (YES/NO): YES